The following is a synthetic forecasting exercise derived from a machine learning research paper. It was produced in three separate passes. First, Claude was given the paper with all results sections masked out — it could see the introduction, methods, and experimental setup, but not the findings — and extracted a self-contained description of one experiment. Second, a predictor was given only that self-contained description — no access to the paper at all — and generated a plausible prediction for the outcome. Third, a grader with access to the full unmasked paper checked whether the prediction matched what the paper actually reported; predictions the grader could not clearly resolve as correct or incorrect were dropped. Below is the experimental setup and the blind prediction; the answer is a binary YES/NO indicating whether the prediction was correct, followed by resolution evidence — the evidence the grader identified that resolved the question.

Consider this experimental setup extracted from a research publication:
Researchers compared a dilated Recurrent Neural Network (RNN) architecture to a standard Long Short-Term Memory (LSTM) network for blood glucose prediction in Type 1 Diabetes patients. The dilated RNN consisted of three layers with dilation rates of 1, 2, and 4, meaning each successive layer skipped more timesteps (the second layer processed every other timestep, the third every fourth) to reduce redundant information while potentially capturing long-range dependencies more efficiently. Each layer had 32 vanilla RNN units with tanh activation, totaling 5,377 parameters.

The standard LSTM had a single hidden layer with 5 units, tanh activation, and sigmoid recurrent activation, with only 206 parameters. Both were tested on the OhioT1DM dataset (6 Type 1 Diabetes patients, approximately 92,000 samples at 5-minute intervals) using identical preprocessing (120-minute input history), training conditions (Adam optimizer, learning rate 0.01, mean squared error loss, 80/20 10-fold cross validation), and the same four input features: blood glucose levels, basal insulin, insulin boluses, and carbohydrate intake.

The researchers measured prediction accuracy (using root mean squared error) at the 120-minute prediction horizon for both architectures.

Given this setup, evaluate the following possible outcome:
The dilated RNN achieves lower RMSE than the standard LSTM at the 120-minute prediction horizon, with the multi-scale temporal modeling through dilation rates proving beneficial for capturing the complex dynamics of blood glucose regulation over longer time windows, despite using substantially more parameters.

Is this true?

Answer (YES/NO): YES